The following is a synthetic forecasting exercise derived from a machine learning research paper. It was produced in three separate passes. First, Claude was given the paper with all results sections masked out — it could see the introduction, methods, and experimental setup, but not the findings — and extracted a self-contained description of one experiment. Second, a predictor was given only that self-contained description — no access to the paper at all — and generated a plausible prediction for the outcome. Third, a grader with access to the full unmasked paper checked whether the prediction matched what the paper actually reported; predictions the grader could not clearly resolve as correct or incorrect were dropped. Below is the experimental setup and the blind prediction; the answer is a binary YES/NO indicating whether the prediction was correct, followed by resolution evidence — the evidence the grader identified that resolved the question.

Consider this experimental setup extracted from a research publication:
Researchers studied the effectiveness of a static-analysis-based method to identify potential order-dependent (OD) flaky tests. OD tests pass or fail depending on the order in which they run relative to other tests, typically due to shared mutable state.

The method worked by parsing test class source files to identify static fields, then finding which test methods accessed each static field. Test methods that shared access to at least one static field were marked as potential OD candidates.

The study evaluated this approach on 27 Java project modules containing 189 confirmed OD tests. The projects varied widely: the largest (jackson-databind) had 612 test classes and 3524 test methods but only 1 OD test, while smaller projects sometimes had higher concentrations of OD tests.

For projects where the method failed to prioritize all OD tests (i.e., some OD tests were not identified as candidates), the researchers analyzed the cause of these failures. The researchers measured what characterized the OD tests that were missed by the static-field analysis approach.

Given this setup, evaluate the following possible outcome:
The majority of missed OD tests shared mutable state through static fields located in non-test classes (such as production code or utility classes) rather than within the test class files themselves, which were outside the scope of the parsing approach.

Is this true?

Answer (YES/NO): YES